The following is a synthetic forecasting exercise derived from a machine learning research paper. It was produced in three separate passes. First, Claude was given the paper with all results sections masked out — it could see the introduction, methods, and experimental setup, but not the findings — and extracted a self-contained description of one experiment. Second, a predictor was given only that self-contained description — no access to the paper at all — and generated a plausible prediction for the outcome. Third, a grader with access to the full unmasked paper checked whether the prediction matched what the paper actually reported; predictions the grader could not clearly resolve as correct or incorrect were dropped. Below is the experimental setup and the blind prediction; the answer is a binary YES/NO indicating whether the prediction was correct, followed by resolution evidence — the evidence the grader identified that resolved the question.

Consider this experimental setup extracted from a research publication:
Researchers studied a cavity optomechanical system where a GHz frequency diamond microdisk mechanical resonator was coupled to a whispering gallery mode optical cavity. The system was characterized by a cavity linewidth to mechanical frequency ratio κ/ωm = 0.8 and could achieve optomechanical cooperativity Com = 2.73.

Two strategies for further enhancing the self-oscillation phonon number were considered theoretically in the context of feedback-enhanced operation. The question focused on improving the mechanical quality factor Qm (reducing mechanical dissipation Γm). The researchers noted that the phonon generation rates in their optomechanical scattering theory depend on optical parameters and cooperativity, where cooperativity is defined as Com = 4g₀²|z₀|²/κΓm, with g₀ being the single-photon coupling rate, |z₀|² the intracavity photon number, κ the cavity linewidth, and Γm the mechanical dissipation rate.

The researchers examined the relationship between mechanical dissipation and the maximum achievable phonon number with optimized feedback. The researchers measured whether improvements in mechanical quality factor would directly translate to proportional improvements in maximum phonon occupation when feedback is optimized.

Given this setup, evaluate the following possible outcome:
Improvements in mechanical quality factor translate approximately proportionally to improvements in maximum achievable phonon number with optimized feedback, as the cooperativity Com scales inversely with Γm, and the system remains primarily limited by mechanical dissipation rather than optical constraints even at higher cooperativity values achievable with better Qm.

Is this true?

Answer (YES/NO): YES